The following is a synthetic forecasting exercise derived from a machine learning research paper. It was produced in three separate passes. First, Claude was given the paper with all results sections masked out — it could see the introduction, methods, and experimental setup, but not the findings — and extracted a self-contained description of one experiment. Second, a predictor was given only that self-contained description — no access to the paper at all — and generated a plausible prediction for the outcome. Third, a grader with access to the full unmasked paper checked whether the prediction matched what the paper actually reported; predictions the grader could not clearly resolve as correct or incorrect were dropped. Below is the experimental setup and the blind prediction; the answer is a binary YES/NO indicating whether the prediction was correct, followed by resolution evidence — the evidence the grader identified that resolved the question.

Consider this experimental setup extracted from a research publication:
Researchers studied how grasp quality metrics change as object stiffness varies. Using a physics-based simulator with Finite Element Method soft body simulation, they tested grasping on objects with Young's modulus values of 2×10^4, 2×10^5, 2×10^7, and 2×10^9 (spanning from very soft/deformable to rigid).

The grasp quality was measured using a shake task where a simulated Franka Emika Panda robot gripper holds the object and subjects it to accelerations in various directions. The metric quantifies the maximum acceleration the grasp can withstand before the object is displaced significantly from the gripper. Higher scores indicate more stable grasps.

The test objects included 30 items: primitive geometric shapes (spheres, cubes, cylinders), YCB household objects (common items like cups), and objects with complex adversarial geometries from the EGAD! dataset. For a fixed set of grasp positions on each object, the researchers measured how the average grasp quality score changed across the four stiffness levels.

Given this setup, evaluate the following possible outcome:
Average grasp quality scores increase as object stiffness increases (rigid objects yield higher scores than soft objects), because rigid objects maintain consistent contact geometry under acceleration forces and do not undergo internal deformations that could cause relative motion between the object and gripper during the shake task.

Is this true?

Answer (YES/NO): YES